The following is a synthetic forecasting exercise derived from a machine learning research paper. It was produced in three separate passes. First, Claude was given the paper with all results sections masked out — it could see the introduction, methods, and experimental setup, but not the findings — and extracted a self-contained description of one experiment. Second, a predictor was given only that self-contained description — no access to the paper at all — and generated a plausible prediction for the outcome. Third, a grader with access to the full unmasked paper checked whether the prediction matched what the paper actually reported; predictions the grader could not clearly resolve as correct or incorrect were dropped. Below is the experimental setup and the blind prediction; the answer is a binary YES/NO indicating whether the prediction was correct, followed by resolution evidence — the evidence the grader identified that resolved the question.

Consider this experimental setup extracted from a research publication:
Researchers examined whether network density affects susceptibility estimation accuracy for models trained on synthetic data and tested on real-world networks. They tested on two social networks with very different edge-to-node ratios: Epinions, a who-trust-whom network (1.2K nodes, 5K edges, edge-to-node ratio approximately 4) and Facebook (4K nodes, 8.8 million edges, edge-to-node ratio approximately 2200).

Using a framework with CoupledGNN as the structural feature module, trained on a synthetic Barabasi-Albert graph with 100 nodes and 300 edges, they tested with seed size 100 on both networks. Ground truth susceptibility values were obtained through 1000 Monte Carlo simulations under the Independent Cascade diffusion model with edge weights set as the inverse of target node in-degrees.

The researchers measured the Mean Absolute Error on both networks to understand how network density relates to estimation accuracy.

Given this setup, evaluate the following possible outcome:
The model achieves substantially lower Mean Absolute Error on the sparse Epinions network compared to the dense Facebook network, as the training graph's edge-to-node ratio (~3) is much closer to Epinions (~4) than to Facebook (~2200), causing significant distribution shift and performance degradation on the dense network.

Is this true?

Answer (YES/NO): NO